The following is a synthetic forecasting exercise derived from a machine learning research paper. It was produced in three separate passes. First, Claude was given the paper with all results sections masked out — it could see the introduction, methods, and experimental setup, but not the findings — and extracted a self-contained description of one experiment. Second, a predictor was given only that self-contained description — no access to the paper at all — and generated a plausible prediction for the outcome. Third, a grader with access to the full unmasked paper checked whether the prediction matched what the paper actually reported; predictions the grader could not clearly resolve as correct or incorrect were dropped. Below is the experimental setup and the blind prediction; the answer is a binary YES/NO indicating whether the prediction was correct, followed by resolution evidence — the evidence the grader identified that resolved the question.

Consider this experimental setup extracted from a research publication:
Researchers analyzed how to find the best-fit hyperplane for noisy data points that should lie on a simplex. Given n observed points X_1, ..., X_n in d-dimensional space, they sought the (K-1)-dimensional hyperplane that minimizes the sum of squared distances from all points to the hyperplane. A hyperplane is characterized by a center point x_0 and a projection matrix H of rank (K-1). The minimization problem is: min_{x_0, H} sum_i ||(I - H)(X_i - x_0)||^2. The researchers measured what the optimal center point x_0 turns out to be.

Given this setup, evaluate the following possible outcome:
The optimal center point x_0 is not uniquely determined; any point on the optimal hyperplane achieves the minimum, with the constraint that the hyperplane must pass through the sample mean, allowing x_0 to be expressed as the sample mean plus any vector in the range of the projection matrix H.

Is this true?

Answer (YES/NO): NO